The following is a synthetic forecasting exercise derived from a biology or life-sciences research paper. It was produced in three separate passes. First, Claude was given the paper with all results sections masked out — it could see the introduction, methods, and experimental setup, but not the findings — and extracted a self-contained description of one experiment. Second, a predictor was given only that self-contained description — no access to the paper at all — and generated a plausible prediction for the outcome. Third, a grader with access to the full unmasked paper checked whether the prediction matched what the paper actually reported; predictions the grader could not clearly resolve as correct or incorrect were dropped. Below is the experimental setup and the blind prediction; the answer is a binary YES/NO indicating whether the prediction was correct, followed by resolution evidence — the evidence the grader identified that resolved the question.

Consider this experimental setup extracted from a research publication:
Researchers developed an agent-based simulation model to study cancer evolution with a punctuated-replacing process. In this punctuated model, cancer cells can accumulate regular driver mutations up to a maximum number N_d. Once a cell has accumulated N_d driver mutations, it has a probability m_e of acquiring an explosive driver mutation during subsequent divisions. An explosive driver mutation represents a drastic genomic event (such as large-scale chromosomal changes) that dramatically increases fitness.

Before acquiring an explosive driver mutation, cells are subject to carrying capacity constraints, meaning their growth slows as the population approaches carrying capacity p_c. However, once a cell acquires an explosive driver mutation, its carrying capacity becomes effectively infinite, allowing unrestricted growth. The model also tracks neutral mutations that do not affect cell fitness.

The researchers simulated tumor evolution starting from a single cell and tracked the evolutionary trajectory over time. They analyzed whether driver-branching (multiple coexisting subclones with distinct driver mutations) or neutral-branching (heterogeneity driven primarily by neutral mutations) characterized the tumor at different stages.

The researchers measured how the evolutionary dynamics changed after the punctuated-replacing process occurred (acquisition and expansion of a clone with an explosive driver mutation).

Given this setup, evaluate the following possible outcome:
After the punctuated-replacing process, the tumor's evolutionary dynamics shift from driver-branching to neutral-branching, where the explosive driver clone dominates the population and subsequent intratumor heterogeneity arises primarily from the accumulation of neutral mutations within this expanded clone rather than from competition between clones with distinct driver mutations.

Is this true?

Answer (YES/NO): YES